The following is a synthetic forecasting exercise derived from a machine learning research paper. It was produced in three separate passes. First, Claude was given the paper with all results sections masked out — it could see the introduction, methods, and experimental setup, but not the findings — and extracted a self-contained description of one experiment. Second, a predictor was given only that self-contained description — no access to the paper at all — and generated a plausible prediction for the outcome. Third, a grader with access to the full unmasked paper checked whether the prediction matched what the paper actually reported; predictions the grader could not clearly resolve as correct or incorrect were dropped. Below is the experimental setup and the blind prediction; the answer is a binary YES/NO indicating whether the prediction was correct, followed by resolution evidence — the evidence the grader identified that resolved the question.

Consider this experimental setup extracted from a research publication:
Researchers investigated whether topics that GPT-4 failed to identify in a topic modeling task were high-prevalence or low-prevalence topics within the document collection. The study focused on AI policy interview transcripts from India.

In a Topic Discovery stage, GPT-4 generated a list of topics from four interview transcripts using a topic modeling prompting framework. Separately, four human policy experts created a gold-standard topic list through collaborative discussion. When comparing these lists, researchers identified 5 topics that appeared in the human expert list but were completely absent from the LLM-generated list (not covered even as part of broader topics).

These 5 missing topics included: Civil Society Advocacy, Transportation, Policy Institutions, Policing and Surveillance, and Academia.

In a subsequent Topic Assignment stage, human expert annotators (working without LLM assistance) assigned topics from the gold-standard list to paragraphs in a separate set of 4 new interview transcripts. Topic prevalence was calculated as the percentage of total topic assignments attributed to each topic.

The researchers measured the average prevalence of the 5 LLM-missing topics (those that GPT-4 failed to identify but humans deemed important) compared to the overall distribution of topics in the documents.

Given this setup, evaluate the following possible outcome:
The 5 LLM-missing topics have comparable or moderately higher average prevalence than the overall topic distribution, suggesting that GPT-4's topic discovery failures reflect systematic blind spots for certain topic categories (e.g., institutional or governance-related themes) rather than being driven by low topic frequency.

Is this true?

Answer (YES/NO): NO